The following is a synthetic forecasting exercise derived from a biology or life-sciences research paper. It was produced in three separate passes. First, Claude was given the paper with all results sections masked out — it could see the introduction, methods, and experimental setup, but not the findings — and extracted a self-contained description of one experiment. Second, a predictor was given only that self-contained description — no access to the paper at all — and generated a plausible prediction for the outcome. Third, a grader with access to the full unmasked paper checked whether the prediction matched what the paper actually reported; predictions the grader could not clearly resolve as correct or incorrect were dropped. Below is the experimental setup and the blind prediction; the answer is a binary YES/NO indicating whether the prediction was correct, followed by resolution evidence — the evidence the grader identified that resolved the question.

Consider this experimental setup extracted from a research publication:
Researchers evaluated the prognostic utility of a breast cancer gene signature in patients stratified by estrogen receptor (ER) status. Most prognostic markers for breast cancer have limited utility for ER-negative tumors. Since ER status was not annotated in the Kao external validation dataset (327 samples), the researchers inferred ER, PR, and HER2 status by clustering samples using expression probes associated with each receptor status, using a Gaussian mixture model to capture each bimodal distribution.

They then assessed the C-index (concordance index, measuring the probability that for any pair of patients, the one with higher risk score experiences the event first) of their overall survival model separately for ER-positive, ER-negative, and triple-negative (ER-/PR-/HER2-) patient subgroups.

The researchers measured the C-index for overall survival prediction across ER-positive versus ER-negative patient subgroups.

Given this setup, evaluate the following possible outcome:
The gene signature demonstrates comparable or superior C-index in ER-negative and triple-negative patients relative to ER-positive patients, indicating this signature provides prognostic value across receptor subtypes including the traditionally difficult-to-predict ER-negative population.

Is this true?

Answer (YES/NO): YES